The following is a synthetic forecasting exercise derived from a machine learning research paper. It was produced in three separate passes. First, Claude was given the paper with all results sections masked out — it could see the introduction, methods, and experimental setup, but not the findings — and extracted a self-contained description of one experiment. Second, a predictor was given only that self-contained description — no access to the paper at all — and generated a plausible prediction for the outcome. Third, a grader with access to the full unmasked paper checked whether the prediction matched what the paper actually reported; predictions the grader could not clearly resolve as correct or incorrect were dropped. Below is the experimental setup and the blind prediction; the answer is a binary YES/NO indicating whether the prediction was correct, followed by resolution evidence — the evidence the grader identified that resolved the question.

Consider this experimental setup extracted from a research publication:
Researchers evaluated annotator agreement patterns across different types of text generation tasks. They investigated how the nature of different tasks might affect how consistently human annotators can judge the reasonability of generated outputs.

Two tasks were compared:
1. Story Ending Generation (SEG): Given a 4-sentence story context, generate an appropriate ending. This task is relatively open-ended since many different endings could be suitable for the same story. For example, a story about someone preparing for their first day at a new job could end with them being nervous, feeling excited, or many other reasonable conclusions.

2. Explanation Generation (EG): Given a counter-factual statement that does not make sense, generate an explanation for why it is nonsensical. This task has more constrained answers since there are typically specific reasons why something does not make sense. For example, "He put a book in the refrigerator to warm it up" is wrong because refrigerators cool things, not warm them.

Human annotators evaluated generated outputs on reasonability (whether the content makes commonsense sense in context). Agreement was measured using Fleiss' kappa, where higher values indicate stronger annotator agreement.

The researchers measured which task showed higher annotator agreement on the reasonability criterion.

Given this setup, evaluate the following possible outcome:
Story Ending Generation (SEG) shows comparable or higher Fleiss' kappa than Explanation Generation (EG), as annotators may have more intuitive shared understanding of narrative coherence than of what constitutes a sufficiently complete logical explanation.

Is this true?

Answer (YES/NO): YES